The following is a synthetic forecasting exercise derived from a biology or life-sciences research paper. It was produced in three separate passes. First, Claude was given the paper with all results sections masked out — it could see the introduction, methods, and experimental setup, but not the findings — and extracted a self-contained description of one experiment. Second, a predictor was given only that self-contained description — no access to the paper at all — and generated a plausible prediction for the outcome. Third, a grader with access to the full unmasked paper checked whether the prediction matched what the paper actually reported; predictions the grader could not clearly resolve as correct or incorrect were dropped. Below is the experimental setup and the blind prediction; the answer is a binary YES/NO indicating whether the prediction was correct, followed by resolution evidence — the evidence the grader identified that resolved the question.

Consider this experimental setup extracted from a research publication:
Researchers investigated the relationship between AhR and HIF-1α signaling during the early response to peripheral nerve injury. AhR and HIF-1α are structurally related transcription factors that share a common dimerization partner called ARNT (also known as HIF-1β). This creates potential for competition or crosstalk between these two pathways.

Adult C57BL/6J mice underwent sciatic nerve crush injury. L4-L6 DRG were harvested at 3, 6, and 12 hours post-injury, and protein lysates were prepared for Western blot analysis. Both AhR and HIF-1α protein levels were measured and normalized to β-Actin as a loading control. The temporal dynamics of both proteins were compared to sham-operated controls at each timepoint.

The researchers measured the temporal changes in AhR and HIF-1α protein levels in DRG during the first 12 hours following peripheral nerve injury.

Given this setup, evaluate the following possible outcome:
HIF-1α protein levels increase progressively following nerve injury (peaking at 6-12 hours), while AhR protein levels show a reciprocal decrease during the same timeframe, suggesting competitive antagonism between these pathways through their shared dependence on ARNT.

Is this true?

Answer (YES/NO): NO